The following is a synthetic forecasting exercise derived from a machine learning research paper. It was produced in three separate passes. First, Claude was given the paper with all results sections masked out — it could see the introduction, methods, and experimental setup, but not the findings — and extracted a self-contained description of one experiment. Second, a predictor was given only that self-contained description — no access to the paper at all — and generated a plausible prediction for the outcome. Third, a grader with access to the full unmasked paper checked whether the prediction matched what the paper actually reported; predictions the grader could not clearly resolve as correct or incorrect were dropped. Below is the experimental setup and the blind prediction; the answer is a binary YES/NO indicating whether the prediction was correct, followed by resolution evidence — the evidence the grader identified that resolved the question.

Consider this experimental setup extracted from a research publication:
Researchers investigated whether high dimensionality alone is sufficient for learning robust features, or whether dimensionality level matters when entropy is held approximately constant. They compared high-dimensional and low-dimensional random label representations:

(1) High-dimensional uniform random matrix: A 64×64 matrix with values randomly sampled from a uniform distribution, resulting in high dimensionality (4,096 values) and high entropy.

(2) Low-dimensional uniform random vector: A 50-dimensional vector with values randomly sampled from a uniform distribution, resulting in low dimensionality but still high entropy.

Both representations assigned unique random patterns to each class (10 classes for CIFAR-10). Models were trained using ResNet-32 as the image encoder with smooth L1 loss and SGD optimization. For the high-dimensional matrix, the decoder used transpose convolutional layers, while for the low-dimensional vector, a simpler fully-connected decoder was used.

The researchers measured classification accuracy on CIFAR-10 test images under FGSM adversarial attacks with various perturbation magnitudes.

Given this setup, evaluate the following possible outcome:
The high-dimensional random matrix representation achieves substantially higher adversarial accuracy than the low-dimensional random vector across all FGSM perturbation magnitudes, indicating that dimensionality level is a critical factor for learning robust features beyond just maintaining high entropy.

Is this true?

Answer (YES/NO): NO